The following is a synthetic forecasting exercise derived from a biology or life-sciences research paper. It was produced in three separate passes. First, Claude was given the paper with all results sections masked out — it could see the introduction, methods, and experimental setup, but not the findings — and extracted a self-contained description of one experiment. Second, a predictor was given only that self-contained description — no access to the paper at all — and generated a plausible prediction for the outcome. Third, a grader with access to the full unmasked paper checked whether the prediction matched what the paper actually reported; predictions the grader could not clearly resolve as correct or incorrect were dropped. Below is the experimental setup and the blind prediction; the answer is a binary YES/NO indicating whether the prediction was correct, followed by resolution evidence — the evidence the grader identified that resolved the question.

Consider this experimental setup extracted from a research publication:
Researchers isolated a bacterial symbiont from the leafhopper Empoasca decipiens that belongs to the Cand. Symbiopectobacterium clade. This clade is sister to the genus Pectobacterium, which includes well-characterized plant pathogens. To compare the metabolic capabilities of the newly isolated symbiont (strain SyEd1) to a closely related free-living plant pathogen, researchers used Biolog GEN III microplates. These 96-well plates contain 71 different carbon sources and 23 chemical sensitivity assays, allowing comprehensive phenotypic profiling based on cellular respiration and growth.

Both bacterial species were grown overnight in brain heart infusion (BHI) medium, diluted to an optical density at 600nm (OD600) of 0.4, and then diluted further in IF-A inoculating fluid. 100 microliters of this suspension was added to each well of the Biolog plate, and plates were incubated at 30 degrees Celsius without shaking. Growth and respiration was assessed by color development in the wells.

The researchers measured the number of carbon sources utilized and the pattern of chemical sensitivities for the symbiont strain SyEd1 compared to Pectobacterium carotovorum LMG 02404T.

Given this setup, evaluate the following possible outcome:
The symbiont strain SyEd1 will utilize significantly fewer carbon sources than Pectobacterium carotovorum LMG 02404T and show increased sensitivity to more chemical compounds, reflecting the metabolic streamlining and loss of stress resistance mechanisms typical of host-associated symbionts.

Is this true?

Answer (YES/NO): NO